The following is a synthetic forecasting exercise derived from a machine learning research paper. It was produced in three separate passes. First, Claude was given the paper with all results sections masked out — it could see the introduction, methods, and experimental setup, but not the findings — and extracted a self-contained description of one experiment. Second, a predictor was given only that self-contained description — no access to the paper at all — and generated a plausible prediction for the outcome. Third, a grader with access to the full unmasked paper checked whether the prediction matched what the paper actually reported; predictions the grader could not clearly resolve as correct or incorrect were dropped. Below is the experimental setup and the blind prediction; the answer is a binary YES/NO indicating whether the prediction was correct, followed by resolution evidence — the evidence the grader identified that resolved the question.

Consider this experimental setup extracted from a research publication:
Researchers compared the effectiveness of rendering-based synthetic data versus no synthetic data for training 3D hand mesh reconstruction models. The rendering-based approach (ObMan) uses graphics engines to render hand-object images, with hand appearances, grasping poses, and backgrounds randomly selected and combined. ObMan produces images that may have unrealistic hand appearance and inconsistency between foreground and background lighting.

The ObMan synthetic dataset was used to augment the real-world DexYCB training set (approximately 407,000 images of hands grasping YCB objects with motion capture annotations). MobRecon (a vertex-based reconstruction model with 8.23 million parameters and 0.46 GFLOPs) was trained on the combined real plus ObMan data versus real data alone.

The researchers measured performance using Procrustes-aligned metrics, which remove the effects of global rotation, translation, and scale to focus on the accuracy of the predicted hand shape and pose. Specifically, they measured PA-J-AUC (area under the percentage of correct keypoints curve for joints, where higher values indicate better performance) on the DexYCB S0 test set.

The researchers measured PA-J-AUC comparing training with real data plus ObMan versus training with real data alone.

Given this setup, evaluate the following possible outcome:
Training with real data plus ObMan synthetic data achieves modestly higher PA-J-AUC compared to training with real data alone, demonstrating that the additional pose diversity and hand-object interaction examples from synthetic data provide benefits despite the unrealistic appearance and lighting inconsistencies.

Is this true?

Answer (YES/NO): YES